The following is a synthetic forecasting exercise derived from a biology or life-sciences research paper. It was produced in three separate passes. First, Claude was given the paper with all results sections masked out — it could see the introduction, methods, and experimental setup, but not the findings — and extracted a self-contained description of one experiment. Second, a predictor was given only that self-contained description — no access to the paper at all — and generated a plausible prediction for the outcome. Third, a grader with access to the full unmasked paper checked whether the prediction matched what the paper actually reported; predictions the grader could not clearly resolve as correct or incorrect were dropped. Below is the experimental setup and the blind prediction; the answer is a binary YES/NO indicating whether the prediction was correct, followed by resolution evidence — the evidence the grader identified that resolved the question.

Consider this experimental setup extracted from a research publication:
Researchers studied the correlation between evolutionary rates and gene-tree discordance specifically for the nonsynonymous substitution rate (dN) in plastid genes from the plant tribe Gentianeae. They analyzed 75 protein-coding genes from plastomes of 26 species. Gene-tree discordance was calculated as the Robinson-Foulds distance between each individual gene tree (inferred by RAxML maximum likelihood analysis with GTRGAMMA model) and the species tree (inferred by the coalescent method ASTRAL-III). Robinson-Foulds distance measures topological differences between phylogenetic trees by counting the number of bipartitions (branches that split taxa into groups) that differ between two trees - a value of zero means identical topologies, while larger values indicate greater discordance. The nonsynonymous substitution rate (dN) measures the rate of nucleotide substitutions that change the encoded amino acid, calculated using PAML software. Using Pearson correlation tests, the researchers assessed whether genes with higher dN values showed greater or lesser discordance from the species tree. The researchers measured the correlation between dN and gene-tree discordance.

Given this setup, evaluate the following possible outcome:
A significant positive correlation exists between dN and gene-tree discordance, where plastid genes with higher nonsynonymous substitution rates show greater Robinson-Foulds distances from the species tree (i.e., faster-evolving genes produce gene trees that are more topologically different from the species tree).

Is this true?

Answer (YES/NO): NO